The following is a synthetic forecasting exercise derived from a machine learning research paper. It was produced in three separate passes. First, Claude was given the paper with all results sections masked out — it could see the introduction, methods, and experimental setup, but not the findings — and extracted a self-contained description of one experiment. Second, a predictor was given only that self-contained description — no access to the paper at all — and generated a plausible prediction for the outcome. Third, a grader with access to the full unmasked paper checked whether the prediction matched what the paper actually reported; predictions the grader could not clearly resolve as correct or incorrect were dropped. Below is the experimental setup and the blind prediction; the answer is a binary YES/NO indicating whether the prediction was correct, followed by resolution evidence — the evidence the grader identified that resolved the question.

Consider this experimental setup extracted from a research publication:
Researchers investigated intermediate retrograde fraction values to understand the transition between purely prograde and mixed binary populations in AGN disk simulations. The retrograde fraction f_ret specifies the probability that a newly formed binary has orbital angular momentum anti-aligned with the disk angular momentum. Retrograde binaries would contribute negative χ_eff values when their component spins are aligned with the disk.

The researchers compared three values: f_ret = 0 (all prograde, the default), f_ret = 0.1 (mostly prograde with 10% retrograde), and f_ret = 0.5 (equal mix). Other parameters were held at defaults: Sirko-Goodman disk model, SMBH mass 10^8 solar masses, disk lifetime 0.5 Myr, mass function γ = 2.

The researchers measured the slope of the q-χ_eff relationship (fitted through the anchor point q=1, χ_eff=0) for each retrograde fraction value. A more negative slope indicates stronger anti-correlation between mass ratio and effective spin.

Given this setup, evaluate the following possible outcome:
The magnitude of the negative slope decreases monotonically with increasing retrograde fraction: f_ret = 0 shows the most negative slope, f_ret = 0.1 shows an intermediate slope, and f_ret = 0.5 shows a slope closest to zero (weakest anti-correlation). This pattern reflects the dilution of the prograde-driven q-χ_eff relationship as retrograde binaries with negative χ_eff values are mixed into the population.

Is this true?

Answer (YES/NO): YES